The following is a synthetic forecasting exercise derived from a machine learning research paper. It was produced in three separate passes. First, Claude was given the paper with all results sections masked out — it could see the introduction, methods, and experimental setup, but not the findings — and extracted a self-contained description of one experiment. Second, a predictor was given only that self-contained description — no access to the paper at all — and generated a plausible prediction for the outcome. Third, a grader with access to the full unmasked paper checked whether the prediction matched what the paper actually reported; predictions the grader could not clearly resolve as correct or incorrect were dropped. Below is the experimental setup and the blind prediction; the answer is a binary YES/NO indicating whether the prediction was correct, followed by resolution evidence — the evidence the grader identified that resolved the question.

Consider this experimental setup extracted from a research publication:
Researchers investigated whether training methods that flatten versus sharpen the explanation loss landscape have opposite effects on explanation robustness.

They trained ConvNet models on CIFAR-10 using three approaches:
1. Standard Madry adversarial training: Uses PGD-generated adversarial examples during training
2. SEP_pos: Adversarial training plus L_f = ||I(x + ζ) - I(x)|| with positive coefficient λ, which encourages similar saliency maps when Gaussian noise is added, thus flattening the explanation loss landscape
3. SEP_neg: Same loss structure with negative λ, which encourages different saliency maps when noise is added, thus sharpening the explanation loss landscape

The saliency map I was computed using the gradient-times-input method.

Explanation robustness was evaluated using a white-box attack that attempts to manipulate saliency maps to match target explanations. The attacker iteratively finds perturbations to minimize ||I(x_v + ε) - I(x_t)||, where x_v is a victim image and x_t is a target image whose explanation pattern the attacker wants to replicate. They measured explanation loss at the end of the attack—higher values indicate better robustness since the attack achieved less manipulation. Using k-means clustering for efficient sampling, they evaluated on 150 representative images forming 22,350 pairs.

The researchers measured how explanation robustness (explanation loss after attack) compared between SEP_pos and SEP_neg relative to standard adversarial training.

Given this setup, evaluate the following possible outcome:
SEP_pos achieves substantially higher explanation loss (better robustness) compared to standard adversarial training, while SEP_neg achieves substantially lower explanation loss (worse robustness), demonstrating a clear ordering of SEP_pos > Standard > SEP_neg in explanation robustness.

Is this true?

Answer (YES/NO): NO